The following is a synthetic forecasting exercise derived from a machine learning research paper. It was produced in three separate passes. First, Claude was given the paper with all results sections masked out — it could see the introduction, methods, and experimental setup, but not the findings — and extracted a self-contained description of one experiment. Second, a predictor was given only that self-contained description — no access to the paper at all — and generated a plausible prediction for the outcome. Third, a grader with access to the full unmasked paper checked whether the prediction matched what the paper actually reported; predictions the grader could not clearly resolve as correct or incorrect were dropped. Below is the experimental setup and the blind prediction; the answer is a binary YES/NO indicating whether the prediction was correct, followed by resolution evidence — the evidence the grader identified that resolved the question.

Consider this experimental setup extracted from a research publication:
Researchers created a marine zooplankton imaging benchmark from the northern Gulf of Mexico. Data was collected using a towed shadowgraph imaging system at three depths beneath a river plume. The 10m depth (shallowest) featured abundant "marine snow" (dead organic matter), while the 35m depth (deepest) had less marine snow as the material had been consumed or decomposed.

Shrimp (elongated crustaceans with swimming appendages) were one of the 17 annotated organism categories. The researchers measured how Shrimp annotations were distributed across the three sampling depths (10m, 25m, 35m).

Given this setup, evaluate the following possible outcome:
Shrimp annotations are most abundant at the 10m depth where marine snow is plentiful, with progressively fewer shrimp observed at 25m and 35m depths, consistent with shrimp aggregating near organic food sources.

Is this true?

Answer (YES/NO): YES